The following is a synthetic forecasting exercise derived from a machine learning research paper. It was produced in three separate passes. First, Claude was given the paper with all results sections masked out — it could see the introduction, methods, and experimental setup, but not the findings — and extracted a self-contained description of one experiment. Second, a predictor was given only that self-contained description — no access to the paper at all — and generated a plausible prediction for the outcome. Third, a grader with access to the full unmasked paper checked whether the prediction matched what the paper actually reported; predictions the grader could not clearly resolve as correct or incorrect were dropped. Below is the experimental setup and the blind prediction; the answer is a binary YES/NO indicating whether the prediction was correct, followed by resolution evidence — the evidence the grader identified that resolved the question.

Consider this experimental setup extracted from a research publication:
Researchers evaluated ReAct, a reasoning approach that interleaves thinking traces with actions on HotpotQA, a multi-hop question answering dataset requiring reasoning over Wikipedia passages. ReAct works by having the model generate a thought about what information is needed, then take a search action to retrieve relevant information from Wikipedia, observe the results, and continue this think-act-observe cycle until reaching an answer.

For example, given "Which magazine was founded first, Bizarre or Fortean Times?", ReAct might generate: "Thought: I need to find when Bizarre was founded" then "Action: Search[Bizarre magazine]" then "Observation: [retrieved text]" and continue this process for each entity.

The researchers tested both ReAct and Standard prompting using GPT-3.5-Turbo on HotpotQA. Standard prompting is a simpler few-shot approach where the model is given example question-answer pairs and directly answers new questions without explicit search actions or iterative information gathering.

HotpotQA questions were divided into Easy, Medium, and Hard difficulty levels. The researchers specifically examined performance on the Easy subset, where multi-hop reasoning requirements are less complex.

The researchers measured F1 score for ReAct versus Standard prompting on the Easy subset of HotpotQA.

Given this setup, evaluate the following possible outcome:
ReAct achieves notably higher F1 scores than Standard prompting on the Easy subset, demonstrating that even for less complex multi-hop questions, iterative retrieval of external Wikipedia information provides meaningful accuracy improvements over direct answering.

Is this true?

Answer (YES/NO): NO